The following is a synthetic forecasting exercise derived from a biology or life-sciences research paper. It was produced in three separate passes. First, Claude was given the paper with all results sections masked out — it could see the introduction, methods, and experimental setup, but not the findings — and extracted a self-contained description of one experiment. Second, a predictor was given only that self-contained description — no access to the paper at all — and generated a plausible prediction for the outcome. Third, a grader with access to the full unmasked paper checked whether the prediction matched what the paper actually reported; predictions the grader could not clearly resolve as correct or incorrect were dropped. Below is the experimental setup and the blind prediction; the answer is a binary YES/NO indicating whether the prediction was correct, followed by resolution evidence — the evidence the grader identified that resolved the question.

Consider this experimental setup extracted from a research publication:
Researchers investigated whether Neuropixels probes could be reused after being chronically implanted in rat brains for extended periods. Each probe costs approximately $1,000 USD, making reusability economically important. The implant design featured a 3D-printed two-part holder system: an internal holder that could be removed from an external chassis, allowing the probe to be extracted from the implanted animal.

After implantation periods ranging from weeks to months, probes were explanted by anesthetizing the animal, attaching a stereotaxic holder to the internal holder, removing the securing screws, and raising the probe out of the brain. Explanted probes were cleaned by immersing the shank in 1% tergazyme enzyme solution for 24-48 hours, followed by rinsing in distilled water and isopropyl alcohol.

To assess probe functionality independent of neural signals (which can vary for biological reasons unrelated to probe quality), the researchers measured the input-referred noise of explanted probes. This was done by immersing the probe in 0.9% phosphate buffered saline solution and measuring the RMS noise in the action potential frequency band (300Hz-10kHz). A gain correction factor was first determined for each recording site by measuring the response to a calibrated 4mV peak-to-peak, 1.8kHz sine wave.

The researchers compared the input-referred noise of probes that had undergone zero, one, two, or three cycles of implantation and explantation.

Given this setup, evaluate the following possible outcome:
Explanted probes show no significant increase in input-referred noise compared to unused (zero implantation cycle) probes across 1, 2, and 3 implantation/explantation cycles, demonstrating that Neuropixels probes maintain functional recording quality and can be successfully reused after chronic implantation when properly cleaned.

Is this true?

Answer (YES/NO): NO